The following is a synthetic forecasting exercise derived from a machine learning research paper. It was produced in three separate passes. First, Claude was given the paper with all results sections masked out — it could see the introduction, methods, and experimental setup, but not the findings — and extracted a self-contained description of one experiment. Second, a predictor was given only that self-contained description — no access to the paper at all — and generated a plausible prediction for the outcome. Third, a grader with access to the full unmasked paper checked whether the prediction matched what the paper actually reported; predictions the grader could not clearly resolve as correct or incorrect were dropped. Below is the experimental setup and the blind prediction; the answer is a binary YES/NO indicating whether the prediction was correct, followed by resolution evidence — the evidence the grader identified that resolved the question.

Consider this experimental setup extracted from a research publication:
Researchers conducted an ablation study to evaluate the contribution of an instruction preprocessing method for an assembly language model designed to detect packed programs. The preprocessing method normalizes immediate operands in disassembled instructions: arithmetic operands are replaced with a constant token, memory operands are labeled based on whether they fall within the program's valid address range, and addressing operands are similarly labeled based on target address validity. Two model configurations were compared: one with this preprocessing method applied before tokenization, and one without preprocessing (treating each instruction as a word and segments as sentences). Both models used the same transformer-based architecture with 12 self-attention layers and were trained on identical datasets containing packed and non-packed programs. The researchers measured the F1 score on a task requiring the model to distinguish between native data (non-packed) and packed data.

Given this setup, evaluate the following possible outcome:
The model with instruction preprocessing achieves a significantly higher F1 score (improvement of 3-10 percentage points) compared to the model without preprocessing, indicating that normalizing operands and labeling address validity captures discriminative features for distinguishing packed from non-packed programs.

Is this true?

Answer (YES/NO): YES